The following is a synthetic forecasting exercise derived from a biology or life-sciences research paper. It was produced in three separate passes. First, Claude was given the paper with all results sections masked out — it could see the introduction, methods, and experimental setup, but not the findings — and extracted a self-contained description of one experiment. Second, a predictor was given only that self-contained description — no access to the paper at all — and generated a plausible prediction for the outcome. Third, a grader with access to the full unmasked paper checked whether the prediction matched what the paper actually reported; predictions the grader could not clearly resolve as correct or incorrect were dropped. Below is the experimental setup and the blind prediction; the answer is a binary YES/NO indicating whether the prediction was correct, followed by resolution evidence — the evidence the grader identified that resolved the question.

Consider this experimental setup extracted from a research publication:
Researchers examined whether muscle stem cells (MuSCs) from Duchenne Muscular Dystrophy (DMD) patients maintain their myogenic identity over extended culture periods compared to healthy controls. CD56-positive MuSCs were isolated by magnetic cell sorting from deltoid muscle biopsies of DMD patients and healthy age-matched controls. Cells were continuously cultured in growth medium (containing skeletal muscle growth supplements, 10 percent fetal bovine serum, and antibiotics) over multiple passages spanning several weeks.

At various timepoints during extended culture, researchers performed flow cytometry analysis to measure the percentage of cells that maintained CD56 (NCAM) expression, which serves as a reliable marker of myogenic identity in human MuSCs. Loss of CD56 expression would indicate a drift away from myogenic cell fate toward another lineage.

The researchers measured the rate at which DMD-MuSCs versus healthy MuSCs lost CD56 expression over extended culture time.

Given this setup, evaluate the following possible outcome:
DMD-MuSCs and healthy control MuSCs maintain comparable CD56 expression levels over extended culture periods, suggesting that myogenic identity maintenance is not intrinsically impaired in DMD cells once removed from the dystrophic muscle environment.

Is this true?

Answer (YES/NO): NO